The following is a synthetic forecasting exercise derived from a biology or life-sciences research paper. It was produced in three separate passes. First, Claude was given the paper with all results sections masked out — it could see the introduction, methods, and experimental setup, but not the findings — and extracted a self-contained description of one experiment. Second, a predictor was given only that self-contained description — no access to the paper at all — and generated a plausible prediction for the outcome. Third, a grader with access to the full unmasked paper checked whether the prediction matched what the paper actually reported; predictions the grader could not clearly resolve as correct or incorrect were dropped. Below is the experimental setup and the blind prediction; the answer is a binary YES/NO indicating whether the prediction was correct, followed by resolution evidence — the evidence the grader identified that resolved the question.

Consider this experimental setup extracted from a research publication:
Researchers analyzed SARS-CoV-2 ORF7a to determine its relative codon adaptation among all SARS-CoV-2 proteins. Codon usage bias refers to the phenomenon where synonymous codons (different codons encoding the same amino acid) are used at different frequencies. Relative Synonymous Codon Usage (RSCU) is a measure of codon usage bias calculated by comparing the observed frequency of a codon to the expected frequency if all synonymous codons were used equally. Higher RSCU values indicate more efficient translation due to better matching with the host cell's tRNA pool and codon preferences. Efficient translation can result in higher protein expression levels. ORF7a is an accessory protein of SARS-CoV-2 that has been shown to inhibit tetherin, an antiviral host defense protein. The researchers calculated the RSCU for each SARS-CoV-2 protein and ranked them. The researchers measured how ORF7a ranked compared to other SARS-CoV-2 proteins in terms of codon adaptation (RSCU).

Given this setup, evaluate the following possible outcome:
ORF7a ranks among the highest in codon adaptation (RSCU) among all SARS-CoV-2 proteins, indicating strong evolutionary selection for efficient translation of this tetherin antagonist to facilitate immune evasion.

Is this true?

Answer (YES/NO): YES